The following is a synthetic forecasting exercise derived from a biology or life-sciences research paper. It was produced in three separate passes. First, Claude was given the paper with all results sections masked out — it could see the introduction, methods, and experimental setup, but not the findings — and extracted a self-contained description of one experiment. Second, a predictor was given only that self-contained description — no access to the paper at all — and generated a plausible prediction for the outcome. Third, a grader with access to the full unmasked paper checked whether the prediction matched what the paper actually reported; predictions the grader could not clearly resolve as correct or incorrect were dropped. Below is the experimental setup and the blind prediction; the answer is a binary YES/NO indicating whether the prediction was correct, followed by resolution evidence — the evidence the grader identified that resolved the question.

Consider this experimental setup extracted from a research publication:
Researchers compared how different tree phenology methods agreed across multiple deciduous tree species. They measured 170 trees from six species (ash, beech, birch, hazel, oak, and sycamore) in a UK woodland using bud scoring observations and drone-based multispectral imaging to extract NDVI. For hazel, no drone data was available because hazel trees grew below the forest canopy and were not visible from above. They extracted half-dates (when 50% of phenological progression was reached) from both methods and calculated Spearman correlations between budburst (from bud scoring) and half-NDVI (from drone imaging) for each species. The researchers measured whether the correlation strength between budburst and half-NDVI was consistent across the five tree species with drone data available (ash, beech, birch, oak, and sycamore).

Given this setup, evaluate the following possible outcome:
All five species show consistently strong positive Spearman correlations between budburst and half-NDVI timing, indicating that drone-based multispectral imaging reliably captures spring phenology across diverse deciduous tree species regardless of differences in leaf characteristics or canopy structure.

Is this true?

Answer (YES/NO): NO